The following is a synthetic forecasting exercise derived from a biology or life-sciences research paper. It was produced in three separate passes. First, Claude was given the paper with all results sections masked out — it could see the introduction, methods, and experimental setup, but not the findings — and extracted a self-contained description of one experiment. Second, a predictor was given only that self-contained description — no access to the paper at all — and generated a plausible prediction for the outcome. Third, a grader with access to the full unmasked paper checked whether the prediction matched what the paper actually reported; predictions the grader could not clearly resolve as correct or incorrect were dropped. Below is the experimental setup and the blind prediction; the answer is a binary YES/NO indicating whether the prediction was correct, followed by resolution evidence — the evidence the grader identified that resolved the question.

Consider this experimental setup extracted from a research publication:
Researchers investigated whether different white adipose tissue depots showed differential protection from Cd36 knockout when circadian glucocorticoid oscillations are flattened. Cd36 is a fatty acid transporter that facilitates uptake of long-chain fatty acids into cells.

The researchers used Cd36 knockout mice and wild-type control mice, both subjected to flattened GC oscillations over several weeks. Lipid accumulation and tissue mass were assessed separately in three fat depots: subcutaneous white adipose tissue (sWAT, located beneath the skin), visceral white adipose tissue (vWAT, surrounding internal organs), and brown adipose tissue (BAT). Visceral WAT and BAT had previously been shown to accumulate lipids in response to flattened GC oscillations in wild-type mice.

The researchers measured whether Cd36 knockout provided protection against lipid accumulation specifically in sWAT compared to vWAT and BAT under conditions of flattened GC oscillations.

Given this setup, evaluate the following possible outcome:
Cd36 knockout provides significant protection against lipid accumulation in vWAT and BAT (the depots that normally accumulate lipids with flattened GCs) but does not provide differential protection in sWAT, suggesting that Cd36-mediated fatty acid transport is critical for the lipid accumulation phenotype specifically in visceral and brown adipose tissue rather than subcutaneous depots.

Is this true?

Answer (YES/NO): YES